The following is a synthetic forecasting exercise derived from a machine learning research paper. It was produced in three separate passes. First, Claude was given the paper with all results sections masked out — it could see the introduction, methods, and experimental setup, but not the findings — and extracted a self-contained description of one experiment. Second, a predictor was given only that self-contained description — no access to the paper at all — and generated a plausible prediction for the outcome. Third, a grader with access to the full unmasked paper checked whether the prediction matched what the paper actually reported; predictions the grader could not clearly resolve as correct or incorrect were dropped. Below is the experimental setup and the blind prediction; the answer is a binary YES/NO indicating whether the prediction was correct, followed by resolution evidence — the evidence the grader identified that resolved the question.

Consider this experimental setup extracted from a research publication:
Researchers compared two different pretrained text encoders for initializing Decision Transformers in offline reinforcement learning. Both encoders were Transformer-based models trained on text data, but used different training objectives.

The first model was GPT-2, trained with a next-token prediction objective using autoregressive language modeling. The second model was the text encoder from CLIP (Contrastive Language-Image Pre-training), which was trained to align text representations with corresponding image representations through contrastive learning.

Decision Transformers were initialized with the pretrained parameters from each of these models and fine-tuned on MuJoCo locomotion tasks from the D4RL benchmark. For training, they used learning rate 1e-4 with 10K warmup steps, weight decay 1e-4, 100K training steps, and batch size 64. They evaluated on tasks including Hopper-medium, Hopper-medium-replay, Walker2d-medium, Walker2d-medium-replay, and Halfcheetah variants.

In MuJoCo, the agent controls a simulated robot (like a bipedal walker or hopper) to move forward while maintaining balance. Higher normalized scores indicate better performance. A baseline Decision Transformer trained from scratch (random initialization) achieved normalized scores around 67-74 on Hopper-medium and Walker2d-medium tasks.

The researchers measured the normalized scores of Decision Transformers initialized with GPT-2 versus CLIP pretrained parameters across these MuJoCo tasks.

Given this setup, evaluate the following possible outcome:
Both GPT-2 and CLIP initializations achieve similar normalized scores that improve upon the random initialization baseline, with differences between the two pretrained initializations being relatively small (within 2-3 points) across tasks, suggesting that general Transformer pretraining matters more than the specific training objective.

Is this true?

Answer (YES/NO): NO